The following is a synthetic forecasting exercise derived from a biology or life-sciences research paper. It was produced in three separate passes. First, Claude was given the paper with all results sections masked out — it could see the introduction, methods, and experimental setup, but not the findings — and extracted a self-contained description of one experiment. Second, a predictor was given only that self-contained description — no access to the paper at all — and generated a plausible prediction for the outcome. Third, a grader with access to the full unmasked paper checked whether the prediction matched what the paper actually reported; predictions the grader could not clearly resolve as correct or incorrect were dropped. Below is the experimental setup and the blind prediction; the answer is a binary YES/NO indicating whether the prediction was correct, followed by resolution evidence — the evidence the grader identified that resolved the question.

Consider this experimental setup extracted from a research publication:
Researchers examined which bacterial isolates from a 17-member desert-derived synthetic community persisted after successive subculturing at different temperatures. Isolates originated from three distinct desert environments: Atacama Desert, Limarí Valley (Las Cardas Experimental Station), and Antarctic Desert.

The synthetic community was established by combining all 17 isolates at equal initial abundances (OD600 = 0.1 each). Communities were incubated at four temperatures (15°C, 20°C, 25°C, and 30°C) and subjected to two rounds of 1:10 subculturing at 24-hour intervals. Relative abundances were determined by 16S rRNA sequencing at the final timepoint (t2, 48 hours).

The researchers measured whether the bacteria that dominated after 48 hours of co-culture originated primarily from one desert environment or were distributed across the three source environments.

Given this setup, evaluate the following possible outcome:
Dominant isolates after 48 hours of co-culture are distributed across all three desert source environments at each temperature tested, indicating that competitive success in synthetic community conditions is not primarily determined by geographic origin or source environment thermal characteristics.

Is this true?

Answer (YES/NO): NO